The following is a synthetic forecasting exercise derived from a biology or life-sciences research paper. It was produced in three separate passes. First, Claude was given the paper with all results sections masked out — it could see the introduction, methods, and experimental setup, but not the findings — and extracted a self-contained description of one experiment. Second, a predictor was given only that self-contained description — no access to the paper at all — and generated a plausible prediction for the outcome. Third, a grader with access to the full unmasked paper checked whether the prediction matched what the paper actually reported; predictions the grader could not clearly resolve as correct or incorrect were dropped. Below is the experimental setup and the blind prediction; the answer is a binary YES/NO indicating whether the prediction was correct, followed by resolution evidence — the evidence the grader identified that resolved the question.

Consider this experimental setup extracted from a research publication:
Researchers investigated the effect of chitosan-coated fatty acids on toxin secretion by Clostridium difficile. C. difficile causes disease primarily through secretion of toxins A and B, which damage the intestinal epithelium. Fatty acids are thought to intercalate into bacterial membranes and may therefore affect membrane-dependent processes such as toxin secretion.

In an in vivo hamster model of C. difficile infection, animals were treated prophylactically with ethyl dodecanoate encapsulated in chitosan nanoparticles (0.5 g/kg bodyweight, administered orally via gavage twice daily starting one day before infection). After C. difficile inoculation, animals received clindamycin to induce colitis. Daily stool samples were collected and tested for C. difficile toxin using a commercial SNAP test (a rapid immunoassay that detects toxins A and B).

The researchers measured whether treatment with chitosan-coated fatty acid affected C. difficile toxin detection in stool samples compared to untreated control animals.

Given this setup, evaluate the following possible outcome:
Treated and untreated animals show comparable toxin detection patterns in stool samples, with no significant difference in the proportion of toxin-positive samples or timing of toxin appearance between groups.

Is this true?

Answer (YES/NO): NO